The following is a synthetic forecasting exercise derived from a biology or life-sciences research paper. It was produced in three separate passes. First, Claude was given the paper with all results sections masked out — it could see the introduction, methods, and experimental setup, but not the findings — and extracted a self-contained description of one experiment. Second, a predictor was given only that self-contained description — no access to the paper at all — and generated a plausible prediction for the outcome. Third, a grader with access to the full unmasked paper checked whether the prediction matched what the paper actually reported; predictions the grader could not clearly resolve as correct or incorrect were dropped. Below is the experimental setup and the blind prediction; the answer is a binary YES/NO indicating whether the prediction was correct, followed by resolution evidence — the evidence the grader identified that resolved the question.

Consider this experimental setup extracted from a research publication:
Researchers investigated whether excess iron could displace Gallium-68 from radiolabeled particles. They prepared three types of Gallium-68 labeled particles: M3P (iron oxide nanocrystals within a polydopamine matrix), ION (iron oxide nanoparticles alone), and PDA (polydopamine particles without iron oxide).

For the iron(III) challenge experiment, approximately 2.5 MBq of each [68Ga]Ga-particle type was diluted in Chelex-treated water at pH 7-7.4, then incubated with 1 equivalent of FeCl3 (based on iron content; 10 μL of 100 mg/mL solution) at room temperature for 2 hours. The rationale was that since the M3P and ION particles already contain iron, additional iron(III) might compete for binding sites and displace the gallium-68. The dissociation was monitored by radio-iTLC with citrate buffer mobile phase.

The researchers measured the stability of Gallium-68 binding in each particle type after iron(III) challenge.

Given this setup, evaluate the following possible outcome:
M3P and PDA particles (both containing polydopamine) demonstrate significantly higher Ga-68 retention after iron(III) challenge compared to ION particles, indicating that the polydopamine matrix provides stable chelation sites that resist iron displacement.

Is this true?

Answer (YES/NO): NO